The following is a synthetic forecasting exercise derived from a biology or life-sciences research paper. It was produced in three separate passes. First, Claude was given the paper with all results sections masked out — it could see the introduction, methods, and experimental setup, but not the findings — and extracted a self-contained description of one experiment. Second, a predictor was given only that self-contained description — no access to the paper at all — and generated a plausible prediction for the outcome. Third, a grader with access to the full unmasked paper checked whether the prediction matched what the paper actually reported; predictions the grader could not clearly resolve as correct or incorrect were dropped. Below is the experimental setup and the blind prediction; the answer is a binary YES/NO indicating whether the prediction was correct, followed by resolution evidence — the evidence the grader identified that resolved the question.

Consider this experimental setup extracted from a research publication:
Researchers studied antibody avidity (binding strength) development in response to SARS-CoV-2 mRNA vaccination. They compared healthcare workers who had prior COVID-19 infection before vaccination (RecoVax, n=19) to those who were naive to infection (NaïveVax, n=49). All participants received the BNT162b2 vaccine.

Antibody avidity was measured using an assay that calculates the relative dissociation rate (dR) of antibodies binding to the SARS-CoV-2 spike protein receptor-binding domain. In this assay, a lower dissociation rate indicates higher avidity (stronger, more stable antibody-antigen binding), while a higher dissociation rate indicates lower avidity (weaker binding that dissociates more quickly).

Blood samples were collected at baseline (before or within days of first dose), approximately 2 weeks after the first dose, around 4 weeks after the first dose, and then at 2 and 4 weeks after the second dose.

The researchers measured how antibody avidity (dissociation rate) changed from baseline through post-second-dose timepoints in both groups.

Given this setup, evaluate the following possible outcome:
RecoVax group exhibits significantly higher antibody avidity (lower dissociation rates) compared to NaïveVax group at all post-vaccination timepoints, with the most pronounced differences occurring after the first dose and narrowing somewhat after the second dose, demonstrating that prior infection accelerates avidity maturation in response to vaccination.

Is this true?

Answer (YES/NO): NO